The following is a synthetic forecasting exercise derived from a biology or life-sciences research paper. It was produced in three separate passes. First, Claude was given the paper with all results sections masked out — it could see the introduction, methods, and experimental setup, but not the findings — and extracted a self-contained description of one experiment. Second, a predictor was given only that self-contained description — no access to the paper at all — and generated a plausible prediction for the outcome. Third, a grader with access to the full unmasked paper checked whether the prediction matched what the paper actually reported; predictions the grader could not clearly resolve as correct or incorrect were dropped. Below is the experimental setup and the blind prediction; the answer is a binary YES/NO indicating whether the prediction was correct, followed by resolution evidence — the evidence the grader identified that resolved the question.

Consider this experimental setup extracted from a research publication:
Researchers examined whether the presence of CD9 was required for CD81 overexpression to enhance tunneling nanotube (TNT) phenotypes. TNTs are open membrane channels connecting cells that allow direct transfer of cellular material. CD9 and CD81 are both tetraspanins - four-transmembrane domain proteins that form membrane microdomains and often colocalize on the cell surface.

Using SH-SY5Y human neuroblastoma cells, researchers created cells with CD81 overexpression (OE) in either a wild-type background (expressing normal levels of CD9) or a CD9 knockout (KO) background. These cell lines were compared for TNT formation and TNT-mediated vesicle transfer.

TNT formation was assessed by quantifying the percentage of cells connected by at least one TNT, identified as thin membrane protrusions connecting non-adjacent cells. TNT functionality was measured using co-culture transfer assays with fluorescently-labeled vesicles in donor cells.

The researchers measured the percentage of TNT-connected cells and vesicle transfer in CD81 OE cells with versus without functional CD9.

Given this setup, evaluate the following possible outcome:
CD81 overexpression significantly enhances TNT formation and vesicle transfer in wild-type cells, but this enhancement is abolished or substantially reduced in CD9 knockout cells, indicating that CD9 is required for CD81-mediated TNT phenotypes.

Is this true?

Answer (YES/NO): NO